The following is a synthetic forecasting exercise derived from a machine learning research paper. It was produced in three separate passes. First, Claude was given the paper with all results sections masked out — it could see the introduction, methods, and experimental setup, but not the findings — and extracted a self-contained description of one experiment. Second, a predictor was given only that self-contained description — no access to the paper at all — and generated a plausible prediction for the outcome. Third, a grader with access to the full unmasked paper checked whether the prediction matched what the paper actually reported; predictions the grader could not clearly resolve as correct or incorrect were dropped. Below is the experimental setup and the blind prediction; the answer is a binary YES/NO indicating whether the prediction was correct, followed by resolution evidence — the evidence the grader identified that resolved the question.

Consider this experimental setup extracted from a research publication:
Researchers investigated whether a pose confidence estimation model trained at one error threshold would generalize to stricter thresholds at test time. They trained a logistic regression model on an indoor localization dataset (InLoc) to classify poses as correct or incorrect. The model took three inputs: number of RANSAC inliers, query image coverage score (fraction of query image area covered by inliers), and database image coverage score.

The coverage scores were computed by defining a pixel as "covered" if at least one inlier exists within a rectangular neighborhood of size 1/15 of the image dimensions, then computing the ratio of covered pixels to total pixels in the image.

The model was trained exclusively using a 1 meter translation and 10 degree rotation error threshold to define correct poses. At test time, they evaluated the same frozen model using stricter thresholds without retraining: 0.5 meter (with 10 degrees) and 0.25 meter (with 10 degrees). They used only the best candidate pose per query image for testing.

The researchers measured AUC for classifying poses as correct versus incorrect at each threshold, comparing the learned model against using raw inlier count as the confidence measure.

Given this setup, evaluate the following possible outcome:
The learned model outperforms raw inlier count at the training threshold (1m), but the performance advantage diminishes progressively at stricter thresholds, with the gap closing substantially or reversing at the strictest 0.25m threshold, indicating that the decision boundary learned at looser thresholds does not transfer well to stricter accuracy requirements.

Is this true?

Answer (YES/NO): NO